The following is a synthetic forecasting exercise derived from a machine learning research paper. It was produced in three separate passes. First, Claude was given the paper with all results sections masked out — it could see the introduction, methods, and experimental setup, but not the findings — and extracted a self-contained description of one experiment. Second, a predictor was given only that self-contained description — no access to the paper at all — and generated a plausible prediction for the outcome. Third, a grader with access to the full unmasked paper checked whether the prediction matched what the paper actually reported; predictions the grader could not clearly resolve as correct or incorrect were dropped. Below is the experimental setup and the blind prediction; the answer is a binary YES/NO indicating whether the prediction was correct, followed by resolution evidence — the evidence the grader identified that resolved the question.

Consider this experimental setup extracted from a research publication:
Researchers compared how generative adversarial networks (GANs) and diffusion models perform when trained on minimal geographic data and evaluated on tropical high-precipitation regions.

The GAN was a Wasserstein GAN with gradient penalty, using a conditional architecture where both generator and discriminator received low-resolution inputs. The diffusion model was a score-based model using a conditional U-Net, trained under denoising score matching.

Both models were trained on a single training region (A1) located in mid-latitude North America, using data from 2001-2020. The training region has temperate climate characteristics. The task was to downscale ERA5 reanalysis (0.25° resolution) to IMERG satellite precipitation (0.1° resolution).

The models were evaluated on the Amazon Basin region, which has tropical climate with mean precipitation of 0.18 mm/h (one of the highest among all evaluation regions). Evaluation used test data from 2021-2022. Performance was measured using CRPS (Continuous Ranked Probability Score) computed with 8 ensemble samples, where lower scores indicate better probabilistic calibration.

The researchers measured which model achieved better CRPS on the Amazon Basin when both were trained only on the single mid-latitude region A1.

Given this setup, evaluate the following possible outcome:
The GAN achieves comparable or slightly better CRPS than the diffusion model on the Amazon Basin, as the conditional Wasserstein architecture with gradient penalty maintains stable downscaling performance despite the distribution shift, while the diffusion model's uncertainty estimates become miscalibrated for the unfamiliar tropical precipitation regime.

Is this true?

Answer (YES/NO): NO